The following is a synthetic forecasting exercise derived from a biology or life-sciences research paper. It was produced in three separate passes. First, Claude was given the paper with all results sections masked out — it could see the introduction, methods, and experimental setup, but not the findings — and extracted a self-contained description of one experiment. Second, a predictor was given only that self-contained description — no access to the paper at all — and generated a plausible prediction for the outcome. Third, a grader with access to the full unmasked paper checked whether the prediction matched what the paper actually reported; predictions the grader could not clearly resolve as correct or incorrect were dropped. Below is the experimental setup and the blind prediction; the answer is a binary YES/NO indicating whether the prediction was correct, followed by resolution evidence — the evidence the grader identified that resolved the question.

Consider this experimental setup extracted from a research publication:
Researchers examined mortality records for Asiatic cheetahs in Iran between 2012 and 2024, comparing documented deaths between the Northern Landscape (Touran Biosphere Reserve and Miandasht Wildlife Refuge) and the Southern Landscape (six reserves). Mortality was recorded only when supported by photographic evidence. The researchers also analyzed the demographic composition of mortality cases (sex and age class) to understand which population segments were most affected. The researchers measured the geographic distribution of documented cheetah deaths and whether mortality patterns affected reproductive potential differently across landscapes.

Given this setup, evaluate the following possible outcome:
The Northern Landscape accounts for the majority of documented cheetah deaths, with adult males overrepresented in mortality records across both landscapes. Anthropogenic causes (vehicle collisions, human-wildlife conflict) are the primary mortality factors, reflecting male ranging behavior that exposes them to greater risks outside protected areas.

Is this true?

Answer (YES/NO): NO